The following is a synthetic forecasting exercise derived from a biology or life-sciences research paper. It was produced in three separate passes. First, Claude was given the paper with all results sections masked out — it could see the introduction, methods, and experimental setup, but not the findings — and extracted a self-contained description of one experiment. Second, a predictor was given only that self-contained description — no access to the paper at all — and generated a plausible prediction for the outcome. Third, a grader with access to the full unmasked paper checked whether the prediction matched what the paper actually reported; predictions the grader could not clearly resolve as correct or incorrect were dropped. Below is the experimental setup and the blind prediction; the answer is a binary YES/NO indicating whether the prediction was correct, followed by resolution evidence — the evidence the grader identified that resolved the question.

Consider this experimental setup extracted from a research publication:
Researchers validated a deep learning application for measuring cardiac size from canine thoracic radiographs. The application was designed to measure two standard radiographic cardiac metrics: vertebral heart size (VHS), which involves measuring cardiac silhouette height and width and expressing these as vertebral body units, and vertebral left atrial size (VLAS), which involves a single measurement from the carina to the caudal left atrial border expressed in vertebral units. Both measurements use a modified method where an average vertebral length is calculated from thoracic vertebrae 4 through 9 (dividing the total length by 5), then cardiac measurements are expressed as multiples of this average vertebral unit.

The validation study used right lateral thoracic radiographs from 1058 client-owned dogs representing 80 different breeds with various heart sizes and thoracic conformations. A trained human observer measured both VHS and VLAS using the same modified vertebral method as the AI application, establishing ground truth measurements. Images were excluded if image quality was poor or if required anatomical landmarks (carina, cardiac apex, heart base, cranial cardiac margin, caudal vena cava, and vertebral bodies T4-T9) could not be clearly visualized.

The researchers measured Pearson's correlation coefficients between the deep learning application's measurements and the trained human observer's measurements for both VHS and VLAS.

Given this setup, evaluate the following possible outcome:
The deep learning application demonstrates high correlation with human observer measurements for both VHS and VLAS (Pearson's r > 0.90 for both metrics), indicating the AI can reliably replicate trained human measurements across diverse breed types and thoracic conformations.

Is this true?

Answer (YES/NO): NO